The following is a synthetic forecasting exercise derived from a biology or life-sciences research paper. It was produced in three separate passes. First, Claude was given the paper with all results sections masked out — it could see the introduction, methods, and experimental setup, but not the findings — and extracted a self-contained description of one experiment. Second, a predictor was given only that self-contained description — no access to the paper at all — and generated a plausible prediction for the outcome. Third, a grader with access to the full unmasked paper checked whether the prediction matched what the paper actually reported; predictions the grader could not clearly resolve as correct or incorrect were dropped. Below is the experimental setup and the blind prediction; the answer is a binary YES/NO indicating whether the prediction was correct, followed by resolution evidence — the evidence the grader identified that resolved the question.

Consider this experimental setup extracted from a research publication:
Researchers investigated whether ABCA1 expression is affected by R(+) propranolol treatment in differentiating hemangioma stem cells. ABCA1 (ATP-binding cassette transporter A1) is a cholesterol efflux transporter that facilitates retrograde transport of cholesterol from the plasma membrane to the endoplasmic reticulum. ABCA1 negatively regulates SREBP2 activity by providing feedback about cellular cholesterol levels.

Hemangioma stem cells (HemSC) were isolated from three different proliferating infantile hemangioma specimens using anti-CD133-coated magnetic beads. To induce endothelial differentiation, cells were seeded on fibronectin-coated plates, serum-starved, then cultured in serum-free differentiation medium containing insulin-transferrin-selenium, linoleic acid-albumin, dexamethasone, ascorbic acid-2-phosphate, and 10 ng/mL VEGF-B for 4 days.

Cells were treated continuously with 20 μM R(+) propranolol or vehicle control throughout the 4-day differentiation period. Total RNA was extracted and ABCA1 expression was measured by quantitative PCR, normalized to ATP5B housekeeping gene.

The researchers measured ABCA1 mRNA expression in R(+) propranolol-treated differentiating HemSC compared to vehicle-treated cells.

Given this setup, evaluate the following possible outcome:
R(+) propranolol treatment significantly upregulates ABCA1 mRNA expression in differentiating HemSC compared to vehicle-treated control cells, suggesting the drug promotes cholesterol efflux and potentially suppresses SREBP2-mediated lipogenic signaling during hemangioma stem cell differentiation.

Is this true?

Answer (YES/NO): YES